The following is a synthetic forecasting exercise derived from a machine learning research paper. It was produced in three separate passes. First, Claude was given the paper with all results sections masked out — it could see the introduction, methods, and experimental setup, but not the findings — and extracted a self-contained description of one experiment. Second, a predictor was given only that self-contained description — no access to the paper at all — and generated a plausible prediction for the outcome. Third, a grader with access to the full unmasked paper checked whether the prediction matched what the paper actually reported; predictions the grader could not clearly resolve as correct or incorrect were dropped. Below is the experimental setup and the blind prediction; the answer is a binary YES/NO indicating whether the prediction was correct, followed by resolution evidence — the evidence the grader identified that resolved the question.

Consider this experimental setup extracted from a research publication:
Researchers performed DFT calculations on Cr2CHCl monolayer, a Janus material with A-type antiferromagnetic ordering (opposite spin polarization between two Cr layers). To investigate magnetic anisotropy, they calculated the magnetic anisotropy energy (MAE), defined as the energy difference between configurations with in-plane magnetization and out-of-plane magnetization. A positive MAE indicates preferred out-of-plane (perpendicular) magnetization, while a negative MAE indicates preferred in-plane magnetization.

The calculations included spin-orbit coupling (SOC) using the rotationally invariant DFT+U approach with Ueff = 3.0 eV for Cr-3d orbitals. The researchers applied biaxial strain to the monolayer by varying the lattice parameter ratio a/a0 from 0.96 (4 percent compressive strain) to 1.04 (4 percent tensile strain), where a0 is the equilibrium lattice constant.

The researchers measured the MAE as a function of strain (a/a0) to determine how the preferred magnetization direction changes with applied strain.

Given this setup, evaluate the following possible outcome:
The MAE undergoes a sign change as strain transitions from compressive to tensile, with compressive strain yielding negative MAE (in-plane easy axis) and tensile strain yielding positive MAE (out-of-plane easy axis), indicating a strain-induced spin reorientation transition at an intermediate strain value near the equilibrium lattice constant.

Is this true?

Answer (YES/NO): NO